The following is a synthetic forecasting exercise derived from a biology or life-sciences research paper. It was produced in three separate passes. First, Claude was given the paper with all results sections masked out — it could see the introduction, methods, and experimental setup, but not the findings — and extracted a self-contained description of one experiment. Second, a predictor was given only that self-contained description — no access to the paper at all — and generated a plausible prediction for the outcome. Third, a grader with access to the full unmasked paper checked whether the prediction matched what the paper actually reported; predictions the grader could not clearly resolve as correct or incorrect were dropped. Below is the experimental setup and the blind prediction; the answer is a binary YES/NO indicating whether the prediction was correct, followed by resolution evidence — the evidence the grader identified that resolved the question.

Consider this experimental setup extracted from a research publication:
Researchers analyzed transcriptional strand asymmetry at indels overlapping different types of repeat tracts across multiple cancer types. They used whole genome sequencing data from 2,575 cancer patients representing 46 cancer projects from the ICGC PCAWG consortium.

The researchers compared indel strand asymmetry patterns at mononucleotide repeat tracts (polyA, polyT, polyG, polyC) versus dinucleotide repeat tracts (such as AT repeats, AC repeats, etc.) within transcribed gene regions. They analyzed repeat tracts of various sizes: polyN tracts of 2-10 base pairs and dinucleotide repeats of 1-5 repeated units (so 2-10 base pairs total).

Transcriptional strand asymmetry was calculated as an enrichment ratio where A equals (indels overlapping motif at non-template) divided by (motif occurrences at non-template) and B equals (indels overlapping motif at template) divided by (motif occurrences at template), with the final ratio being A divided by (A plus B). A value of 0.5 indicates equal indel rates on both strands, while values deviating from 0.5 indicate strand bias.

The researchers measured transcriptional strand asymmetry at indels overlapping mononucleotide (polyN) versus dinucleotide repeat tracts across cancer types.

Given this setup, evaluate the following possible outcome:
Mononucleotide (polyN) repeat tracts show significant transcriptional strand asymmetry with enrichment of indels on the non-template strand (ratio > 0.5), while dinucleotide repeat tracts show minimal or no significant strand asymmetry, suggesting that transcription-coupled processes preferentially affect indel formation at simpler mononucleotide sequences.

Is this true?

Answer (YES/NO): NO